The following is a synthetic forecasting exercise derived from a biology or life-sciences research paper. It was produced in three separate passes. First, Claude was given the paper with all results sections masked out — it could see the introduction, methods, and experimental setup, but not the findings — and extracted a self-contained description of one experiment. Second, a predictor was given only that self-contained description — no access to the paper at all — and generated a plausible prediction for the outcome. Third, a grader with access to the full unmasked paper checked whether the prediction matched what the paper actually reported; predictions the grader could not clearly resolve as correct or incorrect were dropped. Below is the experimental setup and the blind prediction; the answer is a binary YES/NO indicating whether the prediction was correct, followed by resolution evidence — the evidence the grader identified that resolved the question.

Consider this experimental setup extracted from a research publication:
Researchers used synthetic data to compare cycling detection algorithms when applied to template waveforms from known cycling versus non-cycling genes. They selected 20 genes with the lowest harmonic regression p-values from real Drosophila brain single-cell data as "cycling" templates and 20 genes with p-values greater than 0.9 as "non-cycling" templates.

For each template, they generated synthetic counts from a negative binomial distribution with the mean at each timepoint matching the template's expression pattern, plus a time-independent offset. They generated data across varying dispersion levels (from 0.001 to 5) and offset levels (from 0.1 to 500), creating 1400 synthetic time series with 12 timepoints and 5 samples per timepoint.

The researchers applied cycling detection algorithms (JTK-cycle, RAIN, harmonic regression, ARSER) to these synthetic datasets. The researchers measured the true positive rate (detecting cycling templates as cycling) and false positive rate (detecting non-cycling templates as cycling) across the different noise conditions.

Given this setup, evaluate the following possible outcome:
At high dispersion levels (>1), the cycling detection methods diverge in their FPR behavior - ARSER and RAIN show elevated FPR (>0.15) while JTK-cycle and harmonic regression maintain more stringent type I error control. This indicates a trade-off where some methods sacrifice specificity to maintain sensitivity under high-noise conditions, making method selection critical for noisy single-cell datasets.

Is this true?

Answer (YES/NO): NO